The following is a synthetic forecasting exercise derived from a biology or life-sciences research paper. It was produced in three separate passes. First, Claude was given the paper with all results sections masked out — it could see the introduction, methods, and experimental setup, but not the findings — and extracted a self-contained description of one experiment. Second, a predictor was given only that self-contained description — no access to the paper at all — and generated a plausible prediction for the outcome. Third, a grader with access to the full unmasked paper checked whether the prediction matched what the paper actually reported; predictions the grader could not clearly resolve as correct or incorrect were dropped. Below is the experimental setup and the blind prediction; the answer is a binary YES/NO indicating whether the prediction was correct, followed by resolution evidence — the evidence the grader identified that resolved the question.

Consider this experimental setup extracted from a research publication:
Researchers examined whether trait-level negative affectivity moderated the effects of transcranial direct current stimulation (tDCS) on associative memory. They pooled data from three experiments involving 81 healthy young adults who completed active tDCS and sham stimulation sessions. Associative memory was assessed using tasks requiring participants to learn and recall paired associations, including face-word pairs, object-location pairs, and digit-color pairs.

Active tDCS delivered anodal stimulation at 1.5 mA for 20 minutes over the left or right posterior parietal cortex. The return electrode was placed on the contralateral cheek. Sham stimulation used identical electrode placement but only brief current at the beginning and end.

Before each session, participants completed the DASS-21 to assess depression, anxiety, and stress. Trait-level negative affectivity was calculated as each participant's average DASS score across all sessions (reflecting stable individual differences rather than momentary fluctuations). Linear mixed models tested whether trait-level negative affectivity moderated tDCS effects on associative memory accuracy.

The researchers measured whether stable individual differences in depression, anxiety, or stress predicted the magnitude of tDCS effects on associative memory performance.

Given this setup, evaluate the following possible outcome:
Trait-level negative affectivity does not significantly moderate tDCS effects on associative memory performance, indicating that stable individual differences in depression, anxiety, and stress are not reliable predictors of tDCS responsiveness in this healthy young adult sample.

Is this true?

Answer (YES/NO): YES